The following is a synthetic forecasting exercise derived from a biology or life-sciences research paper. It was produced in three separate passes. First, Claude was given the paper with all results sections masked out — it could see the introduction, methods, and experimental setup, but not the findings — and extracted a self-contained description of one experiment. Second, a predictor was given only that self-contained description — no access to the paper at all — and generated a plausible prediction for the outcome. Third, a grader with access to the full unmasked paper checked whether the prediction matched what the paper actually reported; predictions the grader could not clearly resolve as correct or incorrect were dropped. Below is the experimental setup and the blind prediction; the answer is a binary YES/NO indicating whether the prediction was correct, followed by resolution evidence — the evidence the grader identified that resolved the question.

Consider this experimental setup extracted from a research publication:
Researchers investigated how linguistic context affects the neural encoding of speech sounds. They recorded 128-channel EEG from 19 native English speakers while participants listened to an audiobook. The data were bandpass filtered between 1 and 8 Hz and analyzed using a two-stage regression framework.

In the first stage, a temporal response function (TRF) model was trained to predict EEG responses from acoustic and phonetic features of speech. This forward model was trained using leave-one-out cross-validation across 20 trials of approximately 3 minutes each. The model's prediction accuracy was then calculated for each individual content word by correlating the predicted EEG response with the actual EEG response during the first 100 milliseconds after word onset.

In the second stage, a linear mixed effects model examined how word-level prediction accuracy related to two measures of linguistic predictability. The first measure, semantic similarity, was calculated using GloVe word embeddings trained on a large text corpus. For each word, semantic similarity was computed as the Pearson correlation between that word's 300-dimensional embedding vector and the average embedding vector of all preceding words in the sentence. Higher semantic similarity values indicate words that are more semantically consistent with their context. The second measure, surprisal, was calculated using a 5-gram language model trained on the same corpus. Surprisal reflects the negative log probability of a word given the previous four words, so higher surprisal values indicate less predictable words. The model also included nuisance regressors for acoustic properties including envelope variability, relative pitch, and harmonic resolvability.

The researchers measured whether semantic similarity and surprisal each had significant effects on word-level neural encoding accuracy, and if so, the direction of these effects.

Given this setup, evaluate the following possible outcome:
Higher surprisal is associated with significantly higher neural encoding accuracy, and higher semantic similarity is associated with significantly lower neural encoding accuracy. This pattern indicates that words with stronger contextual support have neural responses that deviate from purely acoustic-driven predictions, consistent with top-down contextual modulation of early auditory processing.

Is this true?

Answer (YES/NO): NO